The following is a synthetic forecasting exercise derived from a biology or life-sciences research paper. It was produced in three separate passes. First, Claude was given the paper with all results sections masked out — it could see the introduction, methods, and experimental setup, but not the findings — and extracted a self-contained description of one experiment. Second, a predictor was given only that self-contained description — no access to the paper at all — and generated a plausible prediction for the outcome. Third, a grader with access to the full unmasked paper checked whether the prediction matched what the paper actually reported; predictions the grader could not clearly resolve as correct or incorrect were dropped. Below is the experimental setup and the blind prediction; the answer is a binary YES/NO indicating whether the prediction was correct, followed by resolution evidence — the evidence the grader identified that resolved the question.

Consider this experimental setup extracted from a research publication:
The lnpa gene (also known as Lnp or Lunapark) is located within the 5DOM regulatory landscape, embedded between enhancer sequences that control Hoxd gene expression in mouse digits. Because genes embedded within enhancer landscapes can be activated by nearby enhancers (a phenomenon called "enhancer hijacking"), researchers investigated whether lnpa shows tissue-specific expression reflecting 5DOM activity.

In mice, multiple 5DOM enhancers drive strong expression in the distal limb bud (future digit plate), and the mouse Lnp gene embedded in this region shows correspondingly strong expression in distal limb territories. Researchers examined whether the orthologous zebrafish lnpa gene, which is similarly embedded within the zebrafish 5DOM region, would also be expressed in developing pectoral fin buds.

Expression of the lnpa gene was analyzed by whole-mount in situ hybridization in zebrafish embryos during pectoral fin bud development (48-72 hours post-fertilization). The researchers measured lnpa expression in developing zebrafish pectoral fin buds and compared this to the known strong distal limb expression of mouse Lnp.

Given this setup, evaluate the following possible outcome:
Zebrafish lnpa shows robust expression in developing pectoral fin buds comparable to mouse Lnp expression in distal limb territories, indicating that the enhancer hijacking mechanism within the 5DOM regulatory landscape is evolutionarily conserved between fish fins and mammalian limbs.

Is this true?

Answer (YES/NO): NO